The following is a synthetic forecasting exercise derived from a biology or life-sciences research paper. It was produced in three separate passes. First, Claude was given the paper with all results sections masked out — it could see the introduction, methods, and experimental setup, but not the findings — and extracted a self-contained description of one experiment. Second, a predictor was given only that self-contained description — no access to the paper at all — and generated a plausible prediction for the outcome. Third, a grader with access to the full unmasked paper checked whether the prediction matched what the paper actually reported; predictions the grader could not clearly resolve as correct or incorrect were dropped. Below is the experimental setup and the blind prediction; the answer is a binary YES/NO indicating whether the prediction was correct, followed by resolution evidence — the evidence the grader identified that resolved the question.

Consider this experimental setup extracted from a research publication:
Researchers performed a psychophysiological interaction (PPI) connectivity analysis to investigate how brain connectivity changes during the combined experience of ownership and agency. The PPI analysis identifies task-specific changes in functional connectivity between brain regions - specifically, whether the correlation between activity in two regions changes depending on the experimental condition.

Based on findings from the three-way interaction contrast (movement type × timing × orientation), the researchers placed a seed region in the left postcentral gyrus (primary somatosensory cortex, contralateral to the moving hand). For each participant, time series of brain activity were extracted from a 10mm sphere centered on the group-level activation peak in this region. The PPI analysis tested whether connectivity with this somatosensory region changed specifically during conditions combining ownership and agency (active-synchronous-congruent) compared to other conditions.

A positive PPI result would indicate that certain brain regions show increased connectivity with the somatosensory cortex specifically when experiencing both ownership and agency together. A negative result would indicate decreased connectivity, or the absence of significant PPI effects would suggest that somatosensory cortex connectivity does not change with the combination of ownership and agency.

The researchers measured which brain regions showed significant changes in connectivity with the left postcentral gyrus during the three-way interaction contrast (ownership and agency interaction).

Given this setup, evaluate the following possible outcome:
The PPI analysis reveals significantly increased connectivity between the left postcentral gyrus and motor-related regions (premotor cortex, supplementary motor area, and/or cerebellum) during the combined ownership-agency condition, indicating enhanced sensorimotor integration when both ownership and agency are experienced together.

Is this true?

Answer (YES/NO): YES